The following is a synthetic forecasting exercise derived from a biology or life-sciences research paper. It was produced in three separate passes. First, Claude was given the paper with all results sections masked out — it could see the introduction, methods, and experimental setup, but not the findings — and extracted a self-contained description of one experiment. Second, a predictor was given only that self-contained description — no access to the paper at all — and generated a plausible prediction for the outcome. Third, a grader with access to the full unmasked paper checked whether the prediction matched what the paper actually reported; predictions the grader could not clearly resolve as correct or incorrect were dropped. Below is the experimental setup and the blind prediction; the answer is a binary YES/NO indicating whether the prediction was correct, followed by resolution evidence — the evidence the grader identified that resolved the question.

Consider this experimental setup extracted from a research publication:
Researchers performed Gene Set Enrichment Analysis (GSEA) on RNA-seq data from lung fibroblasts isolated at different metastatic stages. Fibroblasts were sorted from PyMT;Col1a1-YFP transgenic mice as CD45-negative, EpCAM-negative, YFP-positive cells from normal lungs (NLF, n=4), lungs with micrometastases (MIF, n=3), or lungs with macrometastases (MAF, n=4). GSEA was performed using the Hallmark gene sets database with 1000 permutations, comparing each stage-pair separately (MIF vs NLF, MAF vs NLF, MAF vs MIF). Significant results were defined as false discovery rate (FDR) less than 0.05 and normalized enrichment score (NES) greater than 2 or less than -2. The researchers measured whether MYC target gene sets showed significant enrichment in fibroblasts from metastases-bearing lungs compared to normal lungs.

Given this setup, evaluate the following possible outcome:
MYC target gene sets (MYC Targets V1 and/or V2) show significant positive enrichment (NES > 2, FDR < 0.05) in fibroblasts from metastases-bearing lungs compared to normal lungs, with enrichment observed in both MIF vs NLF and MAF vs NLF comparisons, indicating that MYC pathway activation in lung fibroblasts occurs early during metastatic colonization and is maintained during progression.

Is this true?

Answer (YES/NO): YES